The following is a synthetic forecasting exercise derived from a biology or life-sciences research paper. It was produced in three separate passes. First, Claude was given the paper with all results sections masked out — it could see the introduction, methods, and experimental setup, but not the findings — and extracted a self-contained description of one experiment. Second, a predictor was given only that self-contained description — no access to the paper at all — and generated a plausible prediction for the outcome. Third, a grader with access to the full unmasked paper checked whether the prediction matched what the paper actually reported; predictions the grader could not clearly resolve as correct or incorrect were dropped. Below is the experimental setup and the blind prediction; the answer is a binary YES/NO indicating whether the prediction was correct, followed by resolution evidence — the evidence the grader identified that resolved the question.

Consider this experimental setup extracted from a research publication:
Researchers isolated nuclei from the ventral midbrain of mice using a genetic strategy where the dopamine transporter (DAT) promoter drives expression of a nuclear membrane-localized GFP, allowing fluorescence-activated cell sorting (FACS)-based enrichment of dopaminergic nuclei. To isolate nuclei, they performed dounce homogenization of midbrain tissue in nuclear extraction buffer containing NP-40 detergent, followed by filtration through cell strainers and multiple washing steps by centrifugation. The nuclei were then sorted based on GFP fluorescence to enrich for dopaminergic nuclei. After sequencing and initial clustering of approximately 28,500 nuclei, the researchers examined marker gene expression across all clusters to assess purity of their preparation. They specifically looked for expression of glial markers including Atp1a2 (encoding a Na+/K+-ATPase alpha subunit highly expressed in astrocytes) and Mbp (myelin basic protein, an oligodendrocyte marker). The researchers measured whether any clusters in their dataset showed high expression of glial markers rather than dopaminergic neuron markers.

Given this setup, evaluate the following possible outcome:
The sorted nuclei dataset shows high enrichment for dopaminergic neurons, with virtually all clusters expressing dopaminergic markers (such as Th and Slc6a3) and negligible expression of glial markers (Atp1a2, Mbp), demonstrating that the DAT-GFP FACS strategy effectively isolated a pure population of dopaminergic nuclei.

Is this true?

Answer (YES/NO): NO